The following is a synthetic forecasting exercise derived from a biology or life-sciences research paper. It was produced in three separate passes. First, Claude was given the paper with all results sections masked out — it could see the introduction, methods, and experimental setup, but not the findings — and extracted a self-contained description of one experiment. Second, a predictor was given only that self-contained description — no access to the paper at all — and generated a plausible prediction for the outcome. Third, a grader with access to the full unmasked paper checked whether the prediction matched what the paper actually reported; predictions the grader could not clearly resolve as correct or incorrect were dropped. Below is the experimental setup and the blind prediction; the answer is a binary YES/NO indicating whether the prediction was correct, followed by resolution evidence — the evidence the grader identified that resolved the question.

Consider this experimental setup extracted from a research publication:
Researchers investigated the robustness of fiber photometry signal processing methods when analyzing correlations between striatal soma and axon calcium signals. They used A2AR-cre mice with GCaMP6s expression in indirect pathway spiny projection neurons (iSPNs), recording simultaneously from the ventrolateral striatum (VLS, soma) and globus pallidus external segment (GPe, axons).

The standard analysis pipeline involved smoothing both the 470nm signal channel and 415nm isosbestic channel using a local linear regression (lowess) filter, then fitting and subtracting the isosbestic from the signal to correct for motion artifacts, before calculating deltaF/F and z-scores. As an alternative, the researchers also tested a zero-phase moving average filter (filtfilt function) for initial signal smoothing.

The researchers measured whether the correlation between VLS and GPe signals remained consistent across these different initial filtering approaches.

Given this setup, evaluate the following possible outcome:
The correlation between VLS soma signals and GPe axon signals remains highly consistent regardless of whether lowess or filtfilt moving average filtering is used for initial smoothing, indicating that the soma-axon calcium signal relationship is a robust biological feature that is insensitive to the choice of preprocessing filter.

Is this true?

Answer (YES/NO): YES